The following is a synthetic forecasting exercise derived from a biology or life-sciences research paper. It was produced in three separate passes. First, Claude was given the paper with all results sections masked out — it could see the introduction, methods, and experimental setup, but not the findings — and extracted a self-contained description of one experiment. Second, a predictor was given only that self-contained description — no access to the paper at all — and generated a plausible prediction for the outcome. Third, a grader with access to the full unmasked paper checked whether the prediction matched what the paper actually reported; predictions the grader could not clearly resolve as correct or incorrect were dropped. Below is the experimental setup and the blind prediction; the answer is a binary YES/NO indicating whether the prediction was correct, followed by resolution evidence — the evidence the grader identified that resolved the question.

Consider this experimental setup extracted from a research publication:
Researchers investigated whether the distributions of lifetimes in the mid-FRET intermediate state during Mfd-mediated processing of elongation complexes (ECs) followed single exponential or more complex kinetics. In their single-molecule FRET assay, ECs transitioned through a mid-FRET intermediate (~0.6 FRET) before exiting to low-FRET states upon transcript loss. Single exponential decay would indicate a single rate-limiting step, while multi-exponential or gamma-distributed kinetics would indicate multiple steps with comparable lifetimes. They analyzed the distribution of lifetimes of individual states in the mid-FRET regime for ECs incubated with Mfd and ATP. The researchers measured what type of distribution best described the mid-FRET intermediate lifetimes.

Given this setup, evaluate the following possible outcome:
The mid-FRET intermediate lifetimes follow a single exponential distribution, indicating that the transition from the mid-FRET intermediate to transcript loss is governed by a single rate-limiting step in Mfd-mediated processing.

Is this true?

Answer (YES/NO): YES